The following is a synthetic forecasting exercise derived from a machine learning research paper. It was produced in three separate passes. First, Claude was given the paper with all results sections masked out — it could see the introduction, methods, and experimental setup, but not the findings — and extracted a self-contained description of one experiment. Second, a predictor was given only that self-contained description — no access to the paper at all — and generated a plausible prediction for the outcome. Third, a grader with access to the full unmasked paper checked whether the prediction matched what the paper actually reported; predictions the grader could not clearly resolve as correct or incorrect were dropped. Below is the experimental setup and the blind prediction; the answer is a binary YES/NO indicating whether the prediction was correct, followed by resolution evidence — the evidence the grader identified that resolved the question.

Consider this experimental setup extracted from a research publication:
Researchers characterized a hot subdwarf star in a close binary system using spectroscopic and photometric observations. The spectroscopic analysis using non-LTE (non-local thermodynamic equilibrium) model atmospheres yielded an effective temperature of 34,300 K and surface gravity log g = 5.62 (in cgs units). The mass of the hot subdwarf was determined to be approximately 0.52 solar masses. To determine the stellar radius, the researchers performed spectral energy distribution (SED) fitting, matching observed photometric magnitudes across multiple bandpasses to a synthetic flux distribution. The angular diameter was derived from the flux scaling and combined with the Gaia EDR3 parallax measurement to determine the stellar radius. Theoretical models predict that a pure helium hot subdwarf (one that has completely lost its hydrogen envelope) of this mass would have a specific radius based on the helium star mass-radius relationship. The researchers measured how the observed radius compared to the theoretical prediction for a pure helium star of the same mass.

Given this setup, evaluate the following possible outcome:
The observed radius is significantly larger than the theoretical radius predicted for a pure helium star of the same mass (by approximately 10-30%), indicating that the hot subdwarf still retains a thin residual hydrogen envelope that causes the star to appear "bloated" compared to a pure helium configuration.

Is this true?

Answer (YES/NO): NO